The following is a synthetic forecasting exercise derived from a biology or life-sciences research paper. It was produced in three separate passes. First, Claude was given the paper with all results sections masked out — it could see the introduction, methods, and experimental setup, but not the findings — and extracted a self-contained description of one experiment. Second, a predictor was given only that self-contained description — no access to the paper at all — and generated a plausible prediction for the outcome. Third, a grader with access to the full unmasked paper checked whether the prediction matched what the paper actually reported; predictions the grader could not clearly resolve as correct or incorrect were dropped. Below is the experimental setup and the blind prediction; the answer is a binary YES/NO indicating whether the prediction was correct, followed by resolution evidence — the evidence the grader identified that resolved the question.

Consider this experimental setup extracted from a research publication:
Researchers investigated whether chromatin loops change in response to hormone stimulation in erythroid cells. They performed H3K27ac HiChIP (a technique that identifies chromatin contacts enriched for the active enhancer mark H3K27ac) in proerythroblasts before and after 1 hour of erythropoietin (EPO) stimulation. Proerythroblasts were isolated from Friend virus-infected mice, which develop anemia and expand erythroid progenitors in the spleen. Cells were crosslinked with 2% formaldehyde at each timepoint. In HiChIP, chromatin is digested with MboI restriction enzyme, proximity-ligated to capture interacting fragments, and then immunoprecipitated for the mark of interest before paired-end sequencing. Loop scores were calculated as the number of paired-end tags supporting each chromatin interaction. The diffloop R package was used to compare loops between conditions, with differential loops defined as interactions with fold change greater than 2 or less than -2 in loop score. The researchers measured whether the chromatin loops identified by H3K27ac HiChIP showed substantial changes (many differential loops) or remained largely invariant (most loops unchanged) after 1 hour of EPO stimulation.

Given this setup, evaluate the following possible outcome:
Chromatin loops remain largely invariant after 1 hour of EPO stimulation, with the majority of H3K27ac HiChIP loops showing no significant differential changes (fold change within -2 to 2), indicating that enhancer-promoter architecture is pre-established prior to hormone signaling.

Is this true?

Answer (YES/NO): YES